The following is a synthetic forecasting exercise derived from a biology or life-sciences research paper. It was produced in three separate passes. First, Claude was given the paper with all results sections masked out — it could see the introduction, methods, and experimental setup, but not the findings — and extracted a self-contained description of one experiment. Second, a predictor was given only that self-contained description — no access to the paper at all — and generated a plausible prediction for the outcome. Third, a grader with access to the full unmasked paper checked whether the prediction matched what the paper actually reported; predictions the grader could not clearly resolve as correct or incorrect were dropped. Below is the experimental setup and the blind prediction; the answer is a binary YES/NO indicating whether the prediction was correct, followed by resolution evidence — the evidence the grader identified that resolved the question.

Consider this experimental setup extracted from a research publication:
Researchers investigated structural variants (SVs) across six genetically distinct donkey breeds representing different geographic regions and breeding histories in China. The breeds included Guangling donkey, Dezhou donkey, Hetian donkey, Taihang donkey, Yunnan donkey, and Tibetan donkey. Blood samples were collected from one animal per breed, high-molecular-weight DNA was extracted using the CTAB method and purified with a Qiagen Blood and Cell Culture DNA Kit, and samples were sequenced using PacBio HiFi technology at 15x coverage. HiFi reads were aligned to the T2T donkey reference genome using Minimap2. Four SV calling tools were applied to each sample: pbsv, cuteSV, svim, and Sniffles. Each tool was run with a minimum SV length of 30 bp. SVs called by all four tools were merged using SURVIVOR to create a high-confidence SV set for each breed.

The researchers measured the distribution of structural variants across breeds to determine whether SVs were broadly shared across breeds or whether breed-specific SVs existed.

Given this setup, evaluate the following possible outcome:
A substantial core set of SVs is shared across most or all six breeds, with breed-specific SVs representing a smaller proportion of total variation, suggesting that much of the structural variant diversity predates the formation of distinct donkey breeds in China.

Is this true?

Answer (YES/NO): NO